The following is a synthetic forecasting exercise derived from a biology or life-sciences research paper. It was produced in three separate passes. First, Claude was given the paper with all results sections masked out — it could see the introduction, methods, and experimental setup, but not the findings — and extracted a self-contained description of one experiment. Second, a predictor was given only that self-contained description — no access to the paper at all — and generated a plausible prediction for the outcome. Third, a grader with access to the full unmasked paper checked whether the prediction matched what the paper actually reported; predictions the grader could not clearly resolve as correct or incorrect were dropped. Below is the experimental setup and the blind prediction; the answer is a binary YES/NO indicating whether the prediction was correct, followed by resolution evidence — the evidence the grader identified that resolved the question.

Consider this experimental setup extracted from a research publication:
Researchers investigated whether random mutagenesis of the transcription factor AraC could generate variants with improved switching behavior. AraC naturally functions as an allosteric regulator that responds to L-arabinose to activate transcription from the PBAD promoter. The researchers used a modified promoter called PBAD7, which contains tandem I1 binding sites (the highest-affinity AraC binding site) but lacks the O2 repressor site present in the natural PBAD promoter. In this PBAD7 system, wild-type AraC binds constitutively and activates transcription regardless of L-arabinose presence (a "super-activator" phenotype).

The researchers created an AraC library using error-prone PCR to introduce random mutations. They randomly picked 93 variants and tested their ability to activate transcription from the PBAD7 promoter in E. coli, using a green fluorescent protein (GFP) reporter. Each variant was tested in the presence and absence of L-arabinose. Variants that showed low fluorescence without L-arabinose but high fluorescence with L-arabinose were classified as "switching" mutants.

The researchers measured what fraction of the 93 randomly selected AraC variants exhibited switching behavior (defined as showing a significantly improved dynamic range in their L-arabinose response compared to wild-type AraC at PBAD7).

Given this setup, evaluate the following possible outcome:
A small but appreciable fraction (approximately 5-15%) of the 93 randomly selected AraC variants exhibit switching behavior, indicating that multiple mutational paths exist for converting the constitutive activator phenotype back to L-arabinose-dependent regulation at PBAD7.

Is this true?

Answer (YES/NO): NO